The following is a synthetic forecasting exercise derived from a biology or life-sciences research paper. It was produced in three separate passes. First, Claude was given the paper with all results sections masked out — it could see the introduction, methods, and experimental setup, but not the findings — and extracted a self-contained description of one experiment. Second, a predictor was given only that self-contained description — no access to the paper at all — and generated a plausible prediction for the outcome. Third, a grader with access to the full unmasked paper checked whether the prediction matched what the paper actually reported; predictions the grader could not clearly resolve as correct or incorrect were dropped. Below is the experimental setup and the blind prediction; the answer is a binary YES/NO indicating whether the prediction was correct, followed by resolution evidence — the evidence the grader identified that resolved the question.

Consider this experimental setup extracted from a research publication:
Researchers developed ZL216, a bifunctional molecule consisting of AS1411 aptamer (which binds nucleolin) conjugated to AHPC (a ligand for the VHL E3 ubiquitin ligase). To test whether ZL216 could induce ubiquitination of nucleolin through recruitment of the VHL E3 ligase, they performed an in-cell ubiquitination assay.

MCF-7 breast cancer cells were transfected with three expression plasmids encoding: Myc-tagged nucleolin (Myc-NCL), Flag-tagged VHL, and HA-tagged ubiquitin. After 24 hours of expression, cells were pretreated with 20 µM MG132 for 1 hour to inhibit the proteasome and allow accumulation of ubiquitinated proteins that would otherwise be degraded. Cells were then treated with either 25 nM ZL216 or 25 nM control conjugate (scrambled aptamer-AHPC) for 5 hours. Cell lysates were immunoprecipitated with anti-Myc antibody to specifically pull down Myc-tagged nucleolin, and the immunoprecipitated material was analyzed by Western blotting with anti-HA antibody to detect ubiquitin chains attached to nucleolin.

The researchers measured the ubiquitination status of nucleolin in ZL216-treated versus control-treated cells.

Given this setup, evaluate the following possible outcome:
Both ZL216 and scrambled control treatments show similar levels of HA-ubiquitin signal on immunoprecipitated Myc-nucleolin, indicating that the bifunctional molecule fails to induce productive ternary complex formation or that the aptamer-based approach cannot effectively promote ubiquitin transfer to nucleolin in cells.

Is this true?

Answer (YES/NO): NO